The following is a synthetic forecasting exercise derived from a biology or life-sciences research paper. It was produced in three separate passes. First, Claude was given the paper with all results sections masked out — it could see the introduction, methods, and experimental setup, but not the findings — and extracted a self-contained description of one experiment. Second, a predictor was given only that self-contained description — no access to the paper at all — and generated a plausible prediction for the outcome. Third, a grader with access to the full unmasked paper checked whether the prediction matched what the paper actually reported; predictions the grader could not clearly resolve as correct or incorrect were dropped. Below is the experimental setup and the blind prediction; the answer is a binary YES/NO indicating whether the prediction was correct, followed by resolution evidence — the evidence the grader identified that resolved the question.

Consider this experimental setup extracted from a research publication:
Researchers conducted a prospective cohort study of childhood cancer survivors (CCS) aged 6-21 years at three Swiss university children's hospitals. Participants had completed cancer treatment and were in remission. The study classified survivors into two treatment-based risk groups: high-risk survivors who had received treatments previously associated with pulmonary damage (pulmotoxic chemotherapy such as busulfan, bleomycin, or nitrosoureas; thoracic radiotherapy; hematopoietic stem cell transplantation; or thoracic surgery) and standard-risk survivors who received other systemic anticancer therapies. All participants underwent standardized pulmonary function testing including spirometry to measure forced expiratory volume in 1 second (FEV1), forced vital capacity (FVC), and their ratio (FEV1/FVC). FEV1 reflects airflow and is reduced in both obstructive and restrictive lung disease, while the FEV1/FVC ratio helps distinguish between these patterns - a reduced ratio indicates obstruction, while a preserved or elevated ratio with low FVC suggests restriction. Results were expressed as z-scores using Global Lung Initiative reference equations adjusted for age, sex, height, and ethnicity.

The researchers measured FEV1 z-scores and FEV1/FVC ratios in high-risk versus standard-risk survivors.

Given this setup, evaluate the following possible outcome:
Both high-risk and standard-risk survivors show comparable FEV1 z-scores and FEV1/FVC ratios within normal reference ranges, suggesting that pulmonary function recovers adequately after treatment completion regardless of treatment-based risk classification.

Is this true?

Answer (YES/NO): NO